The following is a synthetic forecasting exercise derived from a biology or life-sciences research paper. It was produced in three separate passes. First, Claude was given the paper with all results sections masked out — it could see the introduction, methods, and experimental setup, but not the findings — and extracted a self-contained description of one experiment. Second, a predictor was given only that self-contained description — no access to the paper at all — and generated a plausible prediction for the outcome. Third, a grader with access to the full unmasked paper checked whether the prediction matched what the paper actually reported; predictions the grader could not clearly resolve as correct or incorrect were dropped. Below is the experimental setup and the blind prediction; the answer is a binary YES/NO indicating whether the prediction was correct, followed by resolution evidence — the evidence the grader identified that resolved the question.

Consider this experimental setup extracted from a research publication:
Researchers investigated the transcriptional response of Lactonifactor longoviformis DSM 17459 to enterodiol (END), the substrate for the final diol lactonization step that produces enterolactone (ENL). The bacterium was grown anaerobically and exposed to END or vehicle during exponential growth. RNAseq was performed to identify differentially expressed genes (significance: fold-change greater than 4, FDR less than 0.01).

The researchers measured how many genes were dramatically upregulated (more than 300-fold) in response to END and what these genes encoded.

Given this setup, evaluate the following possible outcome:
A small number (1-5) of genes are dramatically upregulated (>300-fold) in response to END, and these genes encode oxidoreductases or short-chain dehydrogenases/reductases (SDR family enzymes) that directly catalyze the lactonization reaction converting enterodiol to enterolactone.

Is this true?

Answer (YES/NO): NO